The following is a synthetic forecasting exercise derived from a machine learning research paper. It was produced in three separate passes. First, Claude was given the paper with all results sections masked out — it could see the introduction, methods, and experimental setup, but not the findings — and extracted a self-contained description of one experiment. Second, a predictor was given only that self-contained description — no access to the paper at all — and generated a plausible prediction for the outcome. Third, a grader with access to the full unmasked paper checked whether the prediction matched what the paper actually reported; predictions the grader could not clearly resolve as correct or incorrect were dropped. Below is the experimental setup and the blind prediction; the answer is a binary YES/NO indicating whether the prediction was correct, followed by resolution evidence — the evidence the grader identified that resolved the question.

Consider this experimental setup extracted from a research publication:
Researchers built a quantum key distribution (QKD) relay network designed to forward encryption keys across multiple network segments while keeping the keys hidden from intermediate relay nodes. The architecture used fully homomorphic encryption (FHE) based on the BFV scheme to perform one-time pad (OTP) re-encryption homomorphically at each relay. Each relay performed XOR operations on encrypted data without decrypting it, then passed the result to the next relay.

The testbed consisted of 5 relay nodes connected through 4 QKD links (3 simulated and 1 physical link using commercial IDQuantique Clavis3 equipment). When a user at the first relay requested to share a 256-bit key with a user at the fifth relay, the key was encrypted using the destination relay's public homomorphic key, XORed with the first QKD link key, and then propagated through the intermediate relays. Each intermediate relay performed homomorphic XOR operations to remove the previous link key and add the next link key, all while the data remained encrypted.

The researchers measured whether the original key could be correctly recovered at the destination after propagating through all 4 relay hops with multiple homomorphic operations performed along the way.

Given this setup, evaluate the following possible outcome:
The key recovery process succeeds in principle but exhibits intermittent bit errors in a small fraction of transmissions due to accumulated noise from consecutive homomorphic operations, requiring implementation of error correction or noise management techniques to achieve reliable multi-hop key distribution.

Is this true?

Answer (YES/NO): NO